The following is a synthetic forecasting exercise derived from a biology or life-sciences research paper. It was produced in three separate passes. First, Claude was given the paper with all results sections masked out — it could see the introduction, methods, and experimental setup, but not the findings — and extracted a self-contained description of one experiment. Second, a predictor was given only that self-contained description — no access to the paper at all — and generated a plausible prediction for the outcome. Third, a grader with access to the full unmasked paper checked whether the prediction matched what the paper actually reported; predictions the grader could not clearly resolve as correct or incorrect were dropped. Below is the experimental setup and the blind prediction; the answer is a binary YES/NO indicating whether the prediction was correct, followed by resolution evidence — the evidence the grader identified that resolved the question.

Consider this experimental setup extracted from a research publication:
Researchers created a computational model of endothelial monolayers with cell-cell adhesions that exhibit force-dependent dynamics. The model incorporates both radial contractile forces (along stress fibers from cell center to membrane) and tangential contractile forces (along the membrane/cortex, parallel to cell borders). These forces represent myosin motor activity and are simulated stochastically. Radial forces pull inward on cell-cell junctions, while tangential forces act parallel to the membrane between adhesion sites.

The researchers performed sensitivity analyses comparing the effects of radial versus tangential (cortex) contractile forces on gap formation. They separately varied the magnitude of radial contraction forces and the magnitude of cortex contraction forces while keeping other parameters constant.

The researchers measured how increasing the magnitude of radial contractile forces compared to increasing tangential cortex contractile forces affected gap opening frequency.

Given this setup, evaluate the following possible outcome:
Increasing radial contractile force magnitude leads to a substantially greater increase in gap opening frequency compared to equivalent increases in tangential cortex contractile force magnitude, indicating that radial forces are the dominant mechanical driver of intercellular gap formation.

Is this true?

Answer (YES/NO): NO